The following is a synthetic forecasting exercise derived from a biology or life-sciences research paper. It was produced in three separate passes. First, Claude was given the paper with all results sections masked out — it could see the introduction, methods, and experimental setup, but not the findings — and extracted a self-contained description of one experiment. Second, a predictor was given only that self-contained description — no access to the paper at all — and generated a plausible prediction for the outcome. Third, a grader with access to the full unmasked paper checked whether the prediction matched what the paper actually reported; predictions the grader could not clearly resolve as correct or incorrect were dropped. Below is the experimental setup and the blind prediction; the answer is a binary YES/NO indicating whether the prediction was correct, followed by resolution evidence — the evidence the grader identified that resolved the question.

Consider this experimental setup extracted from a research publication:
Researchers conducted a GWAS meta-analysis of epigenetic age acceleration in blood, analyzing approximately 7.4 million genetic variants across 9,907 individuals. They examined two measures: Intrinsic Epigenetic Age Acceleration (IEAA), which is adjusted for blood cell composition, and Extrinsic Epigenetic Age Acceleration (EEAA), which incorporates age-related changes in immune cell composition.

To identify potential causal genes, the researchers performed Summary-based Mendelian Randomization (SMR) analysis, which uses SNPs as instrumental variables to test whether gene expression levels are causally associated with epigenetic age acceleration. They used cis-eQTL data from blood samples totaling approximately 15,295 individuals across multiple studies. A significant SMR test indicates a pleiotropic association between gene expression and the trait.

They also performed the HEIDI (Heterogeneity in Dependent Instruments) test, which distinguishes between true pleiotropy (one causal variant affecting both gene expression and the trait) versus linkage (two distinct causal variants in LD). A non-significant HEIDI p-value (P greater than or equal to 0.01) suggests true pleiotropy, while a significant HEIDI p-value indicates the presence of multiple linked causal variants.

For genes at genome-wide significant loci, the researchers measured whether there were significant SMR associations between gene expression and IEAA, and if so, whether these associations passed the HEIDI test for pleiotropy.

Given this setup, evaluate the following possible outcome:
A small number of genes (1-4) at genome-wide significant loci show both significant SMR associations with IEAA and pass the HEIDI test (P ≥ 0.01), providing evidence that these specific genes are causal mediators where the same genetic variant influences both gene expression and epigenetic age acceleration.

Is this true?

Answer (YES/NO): YES